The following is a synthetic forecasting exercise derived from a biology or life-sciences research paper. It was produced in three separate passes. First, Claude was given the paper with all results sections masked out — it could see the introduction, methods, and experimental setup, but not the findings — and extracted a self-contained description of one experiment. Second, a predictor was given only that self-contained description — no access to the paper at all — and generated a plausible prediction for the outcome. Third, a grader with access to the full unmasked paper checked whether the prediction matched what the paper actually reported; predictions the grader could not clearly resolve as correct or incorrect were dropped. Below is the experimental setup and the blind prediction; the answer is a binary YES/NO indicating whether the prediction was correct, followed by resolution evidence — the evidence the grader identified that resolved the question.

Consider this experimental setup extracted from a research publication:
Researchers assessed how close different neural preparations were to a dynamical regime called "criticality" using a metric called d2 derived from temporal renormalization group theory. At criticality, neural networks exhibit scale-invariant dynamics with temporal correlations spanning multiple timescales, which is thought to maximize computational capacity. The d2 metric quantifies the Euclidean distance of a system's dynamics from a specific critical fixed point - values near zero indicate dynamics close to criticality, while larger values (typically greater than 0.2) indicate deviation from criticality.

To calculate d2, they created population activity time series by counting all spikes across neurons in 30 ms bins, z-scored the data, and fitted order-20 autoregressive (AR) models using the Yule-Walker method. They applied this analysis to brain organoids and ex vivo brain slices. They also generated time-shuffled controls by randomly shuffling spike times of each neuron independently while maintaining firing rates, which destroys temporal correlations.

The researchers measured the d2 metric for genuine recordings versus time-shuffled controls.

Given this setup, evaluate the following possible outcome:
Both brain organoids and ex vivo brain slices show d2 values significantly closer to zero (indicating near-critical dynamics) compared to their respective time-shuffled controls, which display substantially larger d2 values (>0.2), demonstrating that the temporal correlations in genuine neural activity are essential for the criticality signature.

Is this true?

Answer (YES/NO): YES